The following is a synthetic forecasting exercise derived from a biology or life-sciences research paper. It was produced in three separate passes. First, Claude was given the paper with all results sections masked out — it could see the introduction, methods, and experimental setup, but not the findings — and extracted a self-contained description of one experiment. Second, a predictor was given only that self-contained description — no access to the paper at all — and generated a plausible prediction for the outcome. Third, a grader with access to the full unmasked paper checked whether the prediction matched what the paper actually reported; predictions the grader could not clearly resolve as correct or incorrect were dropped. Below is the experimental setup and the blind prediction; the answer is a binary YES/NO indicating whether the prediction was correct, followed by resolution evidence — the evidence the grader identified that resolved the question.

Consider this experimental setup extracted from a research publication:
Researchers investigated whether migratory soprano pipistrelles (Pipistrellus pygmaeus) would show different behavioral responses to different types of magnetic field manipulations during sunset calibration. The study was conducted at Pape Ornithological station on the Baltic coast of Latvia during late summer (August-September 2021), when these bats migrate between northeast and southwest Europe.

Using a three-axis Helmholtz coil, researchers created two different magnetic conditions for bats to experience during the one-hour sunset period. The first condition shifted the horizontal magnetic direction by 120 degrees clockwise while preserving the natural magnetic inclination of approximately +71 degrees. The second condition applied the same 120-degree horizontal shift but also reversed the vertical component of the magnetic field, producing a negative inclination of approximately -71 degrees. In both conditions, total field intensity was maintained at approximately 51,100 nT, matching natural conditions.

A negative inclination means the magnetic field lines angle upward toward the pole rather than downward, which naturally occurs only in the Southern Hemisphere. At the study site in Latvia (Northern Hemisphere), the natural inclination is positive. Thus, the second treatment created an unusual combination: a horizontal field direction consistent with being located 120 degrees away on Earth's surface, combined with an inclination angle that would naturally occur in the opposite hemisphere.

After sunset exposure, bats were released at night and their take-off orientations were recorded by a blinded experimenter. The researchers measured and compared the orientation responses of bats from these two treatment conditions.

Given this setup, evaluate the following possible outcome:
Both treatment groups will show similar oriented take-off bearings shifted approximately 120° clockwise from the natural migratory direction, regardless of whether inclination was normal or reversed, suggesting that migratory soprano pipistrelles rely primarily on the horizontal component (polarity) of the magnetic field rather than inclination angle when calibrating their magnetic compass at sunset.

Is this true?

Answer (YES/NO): NO